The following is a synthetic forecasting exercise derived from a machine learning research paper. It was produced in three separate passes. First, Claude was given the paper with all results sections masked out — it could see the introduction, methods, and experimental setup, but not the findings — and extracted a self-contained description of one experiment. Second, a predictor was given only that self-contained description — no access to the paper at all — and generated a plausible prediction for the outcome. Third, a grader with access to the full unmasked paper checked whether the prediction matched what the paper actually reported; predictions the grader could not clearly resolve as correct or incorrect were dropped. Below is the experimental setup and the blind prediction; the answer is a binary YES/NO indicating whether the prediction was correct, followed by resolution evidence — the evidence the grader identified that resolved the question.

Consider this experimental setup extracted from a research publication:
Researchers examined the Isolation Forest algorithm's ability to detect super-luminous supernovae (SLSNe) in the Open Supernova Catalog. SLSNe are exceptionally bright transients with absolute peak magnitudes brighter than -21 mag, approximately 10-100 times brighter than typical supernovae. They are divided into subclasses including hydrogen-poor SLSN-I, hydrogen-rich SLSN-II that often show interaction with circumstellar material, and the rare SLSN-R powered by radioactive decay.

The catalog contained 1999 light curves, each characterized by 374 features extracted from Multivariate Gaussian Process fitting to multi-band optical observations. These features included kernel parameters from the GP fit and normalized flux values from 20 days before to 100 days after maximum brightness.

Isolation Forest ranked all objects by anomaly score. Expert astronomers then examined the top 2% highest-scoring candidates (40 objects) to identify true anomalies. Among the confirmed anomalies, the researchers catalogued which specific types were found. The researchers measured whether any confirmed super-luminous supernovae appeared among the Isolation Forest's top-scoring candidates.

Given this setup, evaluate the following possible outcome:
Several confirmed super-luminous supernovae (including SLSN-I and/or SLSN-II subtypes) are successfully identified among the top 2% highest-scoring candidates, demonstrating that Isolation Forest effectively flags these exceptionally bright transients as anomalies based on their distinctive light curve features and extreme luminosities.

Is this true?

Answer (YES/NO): YES